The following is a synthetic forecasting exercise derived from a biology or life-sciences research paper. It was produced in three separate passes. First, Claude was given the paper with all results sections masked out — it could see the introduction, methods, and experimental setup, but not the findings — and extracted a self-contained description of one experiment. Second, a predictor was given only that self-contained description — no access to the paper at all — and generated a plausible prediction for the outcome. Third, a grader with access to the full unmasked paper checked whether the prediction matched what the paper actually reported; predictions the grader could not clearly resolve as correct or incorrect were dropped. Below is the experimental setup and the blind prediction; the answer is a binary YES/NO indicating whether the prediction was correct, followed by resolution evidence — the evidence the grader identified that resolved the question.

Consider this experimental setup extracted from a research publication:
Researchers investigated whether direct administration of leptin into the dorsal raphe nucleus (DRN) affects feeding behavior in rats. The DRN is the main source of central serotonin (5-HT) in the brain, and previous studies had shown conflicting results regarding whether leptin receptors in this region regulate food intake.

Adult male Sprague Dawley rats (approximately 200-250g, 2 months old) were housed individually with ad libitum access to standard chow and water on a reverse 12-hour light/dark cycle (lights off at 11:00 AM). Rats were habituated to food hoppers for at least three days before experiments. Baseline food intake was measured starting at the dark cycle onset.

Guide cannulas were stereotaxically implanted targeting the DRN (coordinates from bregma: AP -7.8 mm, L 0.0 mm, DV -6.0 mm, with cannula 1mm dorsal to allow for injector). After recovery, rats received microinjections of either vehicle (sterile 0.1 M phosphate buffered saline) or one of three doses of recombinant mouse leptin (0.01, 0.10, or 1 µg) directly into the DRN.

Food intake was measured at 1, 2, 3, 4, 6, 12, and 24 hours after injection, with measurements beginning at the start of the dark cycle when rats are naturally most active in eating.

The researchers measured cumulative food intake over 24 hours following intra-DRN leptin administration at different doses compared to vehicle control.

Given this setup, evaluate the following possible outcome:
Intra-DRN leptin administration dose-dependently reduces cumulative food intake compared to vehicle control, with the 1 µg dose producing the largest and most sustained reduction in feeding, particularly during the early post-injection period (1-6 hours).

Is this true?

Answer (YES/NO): NO